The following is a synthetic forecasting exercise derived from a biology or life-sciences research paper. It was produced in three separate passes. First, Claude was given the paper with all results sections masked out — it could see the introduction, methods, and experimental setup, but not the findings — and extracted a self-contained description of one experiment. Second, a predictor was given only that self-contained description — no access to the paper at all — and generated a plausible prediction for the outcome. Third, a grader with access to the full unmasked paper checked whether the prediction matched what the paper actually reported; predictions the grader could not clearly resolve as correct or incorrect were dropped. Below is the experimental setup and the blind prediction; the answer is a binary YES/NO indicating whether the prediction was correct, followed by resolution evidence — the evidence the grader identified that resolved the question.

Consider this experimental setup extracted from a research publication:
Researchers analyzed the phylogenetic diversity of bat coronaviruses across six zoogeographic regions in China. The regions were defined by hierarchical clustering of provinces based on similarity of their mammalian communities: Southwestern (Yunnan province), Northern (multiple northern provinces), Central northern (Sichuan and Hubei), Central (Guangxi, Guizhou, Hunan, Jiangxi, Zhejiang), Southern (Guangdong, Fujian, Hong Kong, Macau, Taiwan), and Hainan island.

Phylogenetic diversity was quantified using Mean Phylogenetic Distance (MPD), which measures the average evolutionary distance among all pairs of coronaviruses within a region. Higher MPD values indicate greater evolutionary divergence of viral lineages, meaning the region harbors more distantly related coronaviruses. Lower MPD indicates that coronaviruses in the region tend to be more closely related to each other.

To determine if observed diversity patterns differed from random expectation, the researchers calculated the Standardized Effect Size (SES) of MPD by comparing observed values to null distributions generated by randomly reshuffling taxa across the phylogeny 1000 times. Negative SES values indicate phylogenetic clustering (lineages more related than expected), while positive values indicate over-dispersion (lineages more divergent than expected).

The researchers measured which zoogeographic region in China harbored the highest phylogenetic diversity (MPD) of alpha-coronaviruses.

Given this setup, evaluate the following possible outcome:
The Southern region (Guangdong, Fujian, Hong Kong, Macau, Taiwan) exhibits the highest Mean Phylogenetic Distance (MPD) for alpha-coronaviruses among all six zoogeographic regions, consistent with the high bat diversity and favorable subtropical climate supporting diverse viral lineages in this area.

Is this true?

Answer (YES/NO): NO